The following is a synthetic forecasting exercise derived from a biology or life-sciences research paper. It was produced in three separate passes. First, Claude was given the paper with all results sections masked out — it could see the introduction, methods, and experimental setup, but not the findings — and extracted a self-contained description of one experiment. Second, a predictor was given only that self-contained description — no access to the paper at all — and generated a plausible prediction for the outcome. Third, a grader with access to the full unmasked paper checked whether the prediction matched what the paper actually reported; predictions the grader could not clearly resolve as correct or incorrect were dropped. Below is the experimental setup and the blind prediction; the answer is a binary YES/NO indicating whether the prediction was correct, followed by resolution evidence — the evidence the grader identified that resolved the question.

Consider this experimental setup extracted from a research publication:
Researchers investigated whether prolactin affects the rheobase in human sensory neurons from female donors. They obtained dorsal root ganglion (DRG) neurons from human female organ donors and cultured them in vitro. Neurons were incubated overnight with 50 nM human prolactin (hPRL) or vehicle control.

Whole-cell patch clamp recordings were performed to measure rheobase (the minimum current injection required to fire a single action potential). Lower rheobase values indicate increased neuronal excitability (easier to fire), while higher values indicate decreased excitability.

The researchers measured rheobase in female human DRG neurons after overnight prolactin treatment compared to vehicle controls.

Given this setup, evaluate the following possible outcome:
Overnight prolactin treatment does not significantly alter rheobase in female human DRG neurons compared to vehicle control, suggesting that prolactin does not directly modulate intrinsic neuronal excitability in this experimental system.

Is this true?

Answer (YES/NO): NO